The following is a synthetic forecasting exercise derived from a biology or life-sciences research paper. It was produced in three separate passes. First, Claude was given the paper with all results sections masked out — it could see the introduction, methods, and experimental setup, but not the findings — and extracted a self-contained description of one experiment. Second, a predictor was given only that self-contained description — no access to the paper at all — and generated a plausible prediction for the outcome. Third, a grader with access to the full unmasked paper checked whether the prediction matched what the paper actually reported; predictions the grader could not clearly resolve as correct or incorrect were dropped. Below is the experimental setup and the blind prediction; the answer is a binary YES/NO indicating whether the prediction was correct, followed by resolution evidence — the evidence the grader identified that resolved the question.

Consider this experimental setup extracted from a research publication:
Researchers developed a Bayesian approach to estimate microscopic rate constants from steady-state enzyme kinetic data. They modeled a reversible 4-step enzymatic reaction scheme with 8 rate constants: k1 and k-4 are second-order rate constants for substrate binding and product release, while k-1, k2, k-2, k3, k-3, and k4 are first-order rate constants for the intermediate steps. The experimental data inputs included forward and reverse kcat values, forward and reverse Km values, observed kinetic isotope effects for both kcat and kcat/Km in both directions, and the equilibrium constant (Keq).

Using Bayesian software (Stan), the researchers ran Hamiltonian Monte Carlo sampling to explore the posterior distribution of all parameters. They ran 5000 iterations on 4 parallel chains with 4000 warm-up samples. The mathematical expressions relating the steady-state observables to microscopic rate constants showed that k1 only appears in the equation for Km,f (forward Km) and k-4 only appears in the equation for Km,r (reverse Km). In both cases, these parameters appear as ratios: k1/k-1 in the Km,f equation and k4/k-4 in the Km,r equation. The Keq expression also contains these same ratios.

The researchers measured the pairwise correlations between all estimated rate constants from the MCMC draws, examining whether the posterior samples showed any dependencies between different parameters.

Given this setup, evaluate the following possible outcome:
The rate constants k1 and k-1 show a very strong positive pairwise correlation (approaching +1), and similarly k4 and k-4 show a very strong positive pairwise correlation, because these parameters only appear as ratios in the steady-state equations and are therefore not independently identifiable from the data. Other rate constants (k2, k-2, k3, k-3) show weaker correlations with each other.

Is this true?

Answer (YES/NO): YES